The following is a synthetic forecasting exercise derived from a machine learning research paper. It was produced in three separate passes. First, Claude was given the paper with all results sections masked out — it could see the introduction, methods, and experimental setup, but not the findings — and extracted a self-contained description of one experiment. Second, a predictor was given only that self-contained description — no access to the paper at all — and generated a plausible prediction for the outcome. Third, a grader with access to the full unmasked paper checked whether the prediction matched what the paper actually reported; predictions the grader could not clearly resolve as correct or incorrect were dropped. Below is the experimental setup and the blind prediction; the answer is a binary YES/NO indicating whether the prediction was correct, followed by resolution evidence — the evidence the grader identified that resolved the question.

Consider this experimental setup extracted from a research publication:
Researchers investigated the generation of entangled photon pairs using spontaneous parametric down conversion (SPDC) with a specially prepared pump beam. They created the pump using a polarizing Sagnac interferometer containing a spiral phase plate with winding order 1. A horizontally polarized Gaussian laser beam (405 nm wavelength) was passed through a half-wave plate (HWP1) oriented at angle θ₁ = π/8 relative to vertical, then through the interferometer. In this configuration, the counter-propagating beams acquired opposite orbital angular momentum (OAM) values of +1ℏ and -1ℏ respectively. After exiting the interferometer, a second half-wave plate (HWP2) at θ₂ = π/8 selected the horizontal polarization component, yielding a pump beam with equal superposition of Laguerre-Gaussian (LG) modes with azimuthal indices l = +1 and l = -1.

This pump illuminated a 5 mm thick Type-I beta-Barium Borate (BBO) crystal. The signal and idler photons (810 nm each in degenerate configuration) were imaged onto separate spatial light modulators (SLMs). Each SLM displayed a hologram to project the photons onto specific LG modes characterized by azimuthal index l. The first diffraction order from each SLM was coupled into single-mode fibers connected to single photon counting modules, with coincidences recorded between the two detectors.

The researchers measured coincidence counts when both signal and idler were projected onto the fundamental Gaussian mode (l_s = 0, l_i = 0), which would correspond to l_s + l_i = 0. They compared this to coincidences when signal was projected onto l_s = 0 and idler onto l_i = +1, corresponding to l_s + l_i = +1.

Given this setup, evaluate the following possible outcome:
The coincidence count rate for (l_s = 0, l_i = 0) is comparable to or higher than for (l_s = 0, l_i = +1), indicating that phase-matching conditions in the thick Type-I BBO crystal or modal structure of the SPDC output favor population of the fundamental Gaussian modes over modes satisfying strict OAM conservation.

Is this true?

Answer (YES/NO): NO